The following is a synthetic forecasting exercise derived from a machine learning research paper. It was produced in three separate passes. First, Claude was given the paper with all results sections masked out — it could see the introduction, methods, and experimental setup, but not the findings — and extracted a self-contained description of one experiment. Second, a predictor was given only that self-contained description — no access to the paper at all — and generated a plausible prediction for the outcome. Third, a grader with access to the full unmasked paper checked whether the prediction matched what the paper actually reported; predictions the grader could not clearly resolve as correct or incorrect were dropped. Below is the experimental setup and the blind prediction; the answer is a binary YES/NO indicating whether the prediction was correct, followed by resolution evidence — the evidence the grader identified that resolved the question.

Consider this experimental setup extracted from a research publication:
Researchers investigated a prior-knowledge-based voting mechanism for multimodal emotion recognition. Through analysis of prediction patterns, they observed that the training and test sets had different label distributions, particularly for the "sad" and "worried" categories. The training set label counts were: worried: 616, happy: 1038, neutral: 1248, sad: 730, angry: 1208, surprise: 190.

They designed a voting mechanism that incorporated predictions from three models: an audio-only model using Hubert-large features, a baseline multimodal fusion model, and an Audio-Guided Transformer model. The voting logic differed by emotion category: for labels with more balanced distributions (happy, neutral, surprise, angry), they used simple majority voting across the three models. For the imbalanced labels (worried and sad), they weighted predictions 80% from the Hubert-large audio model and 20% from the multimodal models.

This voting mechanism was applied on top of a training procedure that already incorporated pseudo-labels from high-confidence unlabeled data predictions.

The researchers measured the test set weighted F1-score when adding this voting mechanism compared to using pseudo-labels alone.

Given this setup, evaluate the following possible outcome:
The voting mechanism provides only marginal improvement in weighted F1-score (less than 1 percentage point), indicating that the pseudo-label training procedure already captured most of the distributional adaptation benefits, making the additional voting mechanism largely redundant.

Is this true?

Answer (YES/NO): NO